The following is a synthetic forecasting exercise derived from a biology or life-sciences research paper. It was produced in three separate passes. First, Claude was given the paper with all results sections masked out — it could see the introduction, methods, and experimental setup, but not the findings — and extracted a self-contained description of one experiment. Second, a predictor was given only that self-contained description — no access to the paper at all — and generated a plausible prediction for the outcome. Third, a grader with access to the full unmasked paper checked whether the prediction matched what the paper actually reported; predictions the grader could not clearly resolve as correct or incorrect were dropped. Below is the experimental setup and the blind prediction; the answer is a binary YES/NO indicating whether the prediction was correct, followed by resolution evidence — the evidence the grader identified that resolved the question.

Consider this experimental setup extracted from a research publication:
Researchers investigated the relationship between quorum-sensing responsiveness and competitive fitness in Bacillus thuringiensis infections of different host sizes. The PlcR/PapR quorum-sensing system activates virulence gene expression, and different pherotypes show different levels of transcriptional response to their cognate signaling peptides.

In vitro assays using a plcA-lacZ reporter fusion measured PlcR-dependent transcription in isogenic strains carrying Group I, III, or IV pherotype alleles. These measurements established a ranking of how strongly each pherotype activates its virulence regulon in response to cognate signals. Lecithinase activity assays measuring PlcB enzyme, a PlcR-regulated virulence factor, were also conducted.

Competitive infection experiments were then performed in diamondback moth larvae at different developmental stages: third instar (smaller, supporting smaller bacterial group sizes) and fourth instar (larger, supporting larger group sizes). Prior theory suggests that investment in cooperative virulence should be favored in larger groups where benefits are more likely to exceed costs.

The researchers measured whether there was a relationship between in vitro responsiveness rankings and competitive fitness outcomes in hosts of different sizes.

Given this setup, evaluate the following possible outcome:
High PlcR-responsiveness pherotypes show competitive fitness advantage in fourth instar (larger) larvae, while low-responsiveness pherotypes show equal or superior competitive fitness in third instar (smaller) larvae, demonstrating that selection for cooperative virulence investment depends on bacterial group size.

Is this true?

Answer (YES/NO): NO